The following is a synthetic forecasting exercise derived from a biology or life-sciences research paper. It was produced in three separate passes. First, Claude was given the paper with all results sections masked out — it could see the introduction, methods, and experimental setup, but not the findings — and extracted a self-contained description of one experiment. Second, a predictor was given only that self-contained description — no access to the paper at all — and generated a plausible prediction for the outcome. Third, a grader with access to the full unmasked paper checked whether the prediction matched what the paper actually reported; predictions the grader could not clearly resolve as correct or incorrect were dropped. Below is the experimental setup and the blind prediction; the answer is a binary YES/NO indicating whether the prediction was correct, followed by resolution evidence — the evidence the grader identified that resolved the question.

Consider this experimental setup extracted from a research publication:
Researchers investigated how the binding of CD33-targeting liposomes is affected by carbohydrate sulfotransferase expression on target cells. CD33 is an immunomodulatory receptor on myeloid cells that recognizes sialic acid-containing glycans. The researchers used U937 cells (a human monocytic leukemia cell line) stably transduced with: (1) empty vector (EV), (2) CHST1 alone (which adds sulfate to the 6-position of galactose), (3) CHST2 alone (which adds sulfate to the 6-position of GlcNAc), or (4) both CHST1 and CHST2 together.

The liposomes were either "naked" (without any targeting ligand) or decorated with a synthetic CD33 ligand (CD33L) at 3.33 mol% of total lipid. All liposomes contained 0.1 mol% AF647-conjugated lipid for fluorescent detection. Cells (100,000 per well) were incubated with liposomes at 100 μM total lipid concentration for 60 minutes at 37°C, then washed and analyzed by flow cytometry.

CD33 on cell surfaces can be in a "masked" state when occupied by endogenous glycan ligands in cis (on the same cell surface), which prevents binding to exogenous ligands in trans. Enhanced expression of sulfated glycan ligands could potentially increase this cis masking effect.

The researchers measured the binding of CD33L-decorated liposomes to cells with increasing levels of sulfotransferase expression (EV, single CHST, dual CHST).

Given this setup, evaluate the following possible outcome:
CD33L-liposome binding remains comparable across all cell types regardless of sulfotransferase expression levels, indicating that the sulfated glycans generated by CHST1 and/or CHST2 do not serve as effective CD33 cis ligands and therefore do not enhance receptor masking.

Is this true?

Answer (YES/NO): NO